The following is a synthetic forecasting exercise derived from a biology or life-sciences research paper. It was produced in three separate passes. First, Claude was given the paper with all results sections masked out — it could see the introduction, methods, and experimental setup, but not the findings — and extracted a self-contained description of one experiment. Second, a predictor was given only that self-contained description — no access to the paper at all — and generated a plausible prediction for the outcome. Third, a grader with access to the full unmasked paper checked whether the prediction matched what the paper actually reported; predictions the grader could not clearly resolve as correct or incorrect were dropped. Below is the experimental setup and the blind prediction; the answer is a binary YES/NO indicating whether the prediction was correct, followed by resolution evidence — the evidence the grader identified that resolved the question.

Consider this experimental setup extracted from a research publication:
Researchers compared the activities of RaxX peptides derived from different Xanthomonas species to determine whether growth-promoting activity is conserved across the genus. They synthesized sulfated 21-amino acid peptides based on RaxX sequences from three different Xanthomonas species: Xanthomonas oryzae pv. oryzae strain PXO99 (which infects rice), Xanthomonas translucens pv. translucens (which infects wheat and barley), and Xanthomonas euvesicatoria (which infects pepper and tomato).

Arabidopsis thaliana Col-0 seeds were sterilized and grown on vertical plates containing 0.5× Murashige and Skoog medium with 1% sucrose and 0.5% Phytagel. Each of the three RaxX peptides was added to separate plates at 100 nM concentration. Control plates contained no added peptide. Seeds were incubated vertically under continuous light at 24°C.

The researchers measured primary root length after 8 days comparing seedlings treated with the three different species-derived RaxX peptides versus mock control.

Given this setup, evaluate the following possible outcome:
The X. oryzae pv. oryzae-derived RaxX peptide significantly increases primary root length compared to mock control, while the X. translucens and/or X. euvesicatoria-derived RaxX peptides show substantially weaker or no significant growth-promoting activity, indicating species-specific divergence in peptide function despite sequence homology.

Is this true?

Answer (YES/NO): NO